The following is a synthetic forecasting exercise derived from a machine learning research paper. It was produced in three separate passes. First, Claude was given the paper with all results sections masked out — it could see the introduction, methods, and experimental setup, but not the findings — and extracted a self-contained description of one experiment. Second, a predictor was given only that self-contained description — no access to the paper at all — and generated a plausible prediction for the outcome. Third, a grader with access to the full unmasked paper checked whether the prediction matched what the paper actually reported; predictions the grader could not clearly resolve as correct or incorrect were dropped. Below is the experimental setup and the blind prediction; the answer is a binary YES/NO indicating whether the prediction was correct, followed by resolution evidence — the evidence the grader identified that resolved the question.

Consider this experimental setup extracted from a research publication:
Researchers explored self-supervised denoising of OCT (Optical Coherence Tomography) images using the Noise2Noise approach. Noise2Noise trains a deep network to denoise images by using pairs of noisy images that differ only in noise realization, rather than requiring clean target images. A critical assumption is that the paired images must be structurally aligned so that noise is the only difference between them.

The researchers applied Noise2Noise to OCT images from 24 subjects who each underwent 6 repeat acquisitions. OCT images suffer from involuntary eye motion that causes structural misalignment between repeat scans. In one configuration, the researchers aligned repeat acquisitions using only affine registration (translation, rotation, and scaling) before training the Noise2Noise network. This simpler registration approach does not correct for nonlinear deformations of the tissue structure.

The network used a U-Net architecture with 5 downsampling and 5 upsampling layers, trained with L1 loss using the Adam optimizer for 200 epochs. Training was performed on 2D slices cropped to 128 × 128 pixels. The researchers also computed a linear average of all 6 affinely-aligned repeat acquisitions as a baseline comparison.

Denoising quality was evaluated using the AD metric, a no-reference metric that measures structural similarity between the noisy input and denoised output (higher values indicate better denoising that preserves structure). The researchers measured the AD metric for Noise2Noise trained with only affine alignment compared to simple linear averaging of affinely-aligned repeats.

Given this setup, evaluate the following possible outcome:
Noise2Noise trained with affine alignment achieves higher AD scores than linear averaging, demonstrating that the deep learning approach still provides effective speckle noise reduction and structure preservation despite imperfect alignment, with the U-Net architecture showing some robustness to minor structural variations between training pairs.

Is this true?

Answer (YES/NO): NO